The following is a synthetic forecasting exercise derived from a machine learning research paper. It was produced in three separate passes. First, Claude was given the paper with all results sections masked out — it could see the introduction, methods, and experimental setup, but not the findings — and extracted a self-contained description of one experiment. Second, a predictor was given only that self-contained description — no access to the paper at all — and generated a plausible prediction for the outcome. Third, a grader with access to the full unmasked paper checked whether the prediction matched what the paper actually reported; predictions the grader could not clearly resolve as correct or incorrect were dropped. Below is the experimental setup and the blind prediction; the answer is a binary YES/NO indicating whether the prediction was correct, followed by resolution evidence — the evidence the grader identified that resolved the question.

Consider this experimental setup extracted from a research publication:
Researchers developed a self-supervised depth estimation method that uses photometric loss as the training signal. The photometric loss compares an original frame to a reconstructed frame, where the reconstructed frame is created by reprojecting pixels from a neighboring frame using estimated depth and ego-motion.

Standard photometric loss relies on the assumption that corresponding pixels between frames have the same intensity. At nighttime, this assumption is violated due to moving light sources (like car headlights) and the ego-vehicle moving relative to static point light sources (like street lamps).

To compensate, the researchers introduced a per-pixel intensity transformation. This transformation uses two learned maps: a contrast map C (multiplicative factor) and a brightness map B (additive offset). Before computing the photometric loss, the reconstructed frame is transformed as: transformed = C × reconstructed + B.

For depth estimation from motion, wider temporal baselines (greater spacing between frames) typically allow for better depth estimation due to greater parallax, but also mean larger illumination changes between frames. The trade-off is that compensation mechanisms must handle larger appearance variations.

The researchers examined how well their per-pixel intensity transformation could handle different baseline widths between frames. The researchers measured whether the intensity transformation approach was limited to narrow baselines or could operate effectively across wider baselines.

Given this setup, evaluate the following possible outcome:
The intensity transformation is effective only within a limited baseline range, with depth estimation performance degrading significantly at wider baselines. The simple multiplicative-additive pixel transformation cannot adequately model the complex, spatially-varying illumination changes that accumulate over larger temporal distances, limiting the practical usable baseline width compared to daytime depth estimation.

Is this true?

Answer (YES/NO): NO